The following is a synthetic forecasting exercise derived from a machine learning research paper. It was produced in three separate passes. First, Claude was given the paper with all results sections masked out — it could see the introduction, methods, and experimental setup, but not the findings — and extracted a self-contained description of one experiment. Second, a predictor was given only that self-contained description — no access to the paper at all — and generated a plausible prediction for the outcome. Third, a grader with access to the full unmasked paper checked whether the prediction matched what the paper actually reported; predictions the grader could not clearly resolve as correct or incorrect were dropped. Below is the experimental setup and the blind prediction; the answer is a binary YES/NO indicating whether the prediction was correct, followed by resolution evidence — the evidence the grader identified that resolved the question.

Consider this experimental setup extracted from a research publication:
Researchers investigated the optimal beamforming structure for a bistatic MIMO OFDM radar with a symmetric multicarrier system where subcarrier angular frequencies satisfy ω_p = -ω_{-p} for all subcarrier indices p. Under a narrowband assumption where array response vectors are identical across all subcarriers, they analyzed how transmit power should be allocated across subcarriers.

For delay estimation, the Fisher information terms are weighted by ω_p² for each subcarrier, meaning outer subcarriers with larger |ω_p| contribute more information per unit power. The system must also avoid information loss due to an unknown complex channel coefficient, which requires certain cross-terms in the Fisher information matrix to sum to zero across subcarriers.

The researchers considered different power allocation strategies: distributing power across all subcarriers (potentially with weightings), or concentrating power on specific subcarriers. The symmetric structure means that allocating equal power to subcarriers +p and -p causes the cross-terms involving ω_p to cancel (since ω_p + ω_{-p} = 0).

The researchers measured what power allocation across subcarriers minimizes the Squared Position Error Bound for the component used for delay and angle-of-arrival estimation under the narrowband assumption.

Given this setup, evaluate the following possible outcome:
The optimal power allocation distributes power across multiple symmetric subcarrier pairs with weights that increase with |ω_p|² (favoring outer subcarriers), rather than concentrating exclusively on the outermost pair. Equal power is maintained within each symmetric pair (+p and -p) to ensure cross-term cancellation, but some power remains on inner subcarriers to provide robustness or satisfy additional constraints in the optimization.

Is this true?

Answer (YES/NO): NO